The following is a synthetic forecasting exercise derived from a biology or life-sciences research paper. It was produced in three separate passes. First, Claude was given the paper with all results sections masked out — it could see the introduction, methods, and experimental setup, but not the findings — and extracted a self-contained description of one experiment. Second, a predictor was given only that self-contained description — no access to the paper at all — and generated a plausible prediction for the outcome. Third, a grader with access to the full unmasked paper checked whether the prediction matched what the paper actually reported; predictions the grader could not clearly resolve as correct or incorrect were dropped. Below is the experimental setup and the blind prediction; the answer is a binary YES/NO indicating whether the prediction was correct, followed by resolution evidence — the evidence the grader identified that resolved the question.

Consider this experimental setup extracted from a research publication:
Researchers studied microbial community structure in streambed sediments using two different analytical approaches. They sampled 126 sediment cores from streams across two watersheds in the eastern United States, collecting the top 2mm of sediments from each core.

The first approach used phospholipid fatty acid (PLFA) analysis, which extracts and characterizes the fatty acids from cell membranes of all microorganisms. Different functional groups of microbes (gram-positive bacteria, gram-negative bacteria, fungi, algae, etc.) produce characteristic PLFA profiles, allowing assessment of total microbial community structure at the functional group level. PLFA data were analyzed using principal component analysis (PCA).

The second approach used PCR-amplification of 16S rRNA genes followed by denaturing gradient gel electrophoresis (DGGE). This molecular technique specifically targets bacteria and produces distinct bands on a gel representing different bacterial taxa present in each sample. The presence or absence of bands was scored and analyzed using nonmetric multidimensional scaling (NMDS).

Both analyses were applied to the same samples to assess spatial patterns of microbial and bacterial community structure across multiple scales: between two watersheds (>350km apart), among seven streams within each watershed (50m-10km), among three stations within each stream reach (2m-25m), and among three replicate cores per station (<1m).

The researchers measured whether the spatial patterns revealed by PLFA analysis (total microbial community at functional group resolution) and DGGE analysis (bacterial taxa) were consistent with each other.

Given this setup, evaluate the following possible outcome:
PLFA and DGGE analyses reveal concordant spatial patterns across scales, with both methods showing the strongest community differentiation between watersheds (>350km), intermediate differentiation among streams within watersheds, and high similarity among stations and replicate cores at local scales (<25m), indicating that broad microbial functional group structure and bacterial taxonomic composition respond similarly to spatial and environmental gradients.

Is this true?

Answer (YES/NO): NO